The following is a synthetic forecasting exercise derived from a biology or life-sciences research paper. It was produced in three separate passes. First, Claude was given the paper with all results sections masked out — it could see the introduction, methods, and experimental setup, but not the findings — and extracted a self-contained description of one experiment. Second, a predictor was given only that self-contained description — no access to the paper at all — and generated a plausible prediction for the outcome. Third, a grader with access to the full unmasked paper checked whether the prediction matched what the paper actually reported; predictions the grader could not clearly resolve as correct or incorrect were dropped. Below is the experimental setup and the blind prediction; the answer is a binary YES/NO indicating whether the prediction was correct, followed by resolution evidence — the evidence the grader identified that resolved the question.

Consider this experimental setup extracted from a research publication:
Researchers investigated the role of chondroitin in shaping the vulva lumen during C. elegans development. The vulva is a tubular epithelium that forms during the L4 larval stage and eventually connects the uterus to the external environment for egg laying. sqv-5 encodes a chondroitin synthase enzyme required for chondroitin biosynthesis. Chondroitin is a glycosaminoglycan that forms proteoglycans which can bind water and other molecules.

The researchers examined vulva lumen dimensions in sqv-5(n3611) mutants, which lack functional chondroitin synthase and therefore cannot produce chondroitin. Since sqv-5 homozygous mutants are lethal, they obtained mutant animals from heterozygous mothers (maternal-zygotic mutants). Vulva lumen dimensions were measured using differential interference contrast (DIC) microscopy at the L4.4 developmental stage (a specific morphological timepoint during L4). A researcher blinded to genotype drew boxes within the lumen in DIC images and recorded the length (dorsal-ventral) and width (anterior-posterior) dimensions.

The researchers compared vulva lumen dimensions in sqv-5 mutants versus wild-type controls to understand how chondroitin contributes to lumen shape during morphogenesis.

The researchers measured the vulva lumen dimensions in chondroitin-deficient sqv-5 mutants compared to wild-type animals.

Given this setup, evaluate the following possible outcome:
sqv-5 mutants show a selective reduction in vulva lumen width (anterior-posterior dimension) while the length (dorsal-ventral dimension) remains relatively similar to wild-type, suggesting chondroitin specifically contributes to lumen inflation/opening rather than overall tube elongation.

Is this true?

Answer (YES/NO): NO